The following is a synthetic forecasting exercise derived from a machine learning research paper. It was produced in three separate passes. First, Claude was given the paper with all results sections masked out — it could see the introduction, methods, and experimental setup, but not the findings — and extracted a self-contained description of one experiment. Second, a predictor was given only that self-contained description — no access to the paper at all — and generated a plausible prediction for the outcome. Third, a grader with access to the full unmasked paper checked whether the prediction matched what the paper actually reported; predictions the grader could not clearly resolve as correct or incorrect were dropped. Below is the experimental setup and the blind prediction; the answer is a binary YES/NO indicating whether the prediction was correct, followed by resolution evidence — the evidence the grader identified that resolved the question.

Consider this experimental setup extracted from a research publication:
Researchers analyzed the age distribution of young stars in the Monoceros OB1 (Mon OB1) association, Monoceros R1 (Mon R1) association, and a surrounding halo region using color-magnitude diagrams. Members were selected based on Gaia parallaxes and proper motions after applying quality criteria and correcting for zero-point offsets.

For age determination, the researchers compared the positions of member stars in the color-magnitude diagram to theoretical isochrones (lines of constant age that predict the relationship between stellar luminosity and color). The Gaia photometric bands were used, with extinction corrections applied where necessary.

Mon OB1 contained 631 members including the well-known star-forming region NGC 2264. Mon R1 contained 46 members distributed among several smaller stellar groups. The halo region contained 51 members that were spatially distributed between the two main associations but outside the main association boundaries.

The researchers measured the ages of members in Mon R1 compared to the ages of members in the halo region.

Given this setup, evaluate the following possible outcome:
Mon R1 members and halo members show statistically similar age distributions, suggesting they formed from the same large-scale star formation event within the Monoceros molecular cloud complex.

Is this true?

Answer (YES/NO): NO